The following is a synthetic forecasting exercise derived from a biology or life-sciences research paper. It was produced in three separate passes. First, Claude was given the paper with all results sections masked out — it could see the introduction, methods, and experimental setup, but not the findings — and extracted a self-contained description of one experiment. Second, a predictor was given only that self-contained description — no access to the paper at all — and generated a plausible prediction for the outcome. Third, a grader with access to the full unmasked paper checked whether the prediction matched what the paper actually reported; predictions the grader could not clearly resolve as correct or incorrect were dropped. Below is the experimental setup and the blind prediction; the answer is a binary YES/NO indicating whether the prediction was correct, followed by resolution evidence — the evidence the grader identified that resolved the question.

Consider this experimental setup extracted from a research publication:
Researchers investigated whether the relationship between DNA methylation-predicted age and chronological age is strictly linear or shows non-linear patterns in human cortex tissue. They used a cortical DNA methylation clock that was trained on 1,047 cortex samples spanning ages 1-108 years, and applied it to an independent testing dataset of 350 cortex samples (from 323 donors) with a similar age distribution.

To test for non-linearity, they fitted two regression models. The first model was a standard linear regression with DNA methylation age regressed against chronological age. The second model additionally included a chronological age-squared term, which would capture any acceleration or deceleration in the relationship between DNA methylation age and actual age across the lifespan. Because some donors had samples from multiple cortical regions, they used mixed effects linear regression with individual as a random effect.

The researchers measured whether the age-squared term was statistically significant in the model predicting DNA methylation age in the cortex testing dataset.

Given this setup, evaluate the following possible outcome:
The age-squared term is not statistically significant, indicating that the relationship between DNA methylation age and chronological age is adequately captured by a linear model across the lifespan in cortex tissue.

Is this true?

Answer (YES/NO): NO